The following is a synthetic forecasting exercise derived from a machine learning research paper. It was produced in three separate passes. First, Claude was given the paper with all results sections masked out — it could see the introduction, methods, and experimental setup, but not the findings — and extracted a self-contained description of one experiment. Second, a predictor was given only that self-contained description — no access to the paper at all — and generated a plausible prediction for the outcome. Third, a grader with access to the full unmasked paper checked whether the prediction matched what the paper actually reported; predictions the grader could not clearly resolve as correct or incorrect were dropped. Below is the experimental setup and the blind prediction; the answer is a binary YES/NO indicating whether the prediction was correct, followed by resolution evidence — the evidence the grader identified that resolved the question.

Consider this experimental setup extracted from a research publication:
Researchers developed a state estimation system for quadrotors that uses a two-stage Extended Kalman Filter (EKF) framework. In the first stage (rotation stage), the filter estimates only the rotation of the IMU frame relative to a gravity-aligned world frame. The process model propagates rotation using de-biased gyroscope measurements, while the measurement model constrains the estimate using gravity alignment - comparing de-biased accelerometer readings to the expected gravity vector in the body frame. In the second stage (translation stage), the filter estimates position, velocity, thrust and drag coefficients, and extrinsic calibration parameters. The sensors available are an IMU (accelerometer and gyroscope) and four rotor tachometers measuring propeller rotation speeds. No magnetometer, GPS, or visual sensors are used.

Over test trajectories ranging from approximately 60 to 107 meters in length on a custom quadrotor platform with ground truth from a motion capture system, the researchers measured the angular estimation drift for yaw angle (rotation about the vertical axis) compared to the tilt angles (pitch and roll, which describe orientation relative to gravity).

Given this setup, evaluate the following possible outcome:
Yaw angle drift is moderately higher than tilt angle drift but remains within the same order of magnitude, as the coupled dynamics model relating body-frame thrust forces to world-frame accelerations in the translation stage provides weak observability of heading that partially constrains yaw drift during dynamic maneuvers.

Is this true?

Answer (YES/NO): NO